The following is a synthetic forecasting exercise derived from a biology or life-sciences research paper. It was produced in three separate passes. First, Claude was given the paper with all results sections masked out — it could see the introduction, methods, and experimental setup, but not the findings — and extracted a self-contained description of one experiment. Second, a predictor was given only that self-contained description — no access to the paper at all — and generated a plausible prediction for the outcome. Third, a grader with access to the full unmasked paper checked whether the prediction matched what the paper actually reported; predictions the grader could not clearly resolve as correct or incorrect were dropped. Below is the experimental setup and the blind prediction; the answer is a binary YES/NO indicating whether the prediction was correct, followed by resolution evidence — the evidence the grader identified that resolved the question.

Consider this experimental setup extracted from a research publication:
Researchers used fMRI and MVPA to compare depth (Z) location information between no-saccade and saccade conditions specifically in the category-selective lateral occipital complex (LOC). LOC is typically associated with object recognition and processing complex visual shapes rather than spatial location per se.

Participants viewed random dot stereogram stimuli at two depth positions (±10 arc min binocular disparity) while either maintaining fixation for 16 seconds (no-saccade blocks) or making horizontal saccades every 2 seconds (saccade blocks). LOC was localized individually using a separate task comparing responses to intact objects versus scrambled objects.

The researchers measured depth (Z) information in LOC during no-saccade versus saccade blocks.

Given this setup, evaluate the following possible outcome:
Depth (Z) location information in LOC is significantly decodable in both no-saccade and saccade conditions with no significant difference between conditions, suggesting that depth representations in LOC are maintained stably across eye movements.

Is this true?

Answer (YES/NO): YES